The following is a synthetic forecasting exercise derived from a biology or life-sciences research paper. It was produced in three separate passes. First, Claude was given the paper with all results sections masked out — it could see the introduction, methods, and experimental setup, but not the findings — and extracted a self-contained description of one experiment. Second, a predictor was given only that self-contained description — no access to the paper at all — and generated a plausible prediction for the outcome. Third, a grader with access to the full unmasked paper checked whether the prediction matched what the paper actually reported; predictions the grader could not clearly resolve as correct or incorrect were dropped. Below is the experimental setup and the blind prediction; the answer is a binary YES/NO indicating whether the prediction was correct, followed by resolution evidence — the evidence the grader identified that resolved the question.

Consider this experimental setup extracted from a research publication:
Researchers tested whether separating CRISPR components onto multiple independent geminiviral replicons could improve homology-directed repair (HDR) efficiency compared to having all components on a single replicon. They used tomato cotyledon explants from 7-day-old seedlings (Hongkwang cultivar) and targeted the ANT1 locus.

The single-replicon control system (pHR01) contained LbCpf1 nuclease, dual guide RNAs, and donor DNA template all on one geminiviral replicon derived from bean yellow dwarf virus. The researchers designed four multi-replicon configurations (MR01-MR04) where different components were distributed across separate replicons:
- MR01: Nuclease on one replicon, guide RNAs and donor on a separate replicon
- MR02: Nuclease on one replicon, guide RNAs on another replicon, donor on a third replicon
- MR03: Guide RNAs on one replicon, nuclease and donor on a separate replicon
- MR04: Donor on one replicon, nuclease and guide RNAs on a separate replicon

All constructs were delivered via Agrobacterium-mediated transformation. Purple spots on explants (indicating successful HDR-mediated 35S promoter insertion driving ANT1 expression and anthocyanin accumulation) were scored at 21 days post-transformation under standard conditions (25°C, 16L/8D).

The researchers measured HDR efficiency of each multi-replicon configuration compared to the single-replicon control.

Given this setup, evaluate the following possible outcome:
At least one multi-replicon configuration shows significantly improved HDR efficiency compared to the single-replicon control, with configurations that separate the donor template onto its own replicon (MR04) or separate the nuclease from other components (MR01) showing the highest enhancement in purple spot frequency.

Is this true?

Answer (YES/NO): NO